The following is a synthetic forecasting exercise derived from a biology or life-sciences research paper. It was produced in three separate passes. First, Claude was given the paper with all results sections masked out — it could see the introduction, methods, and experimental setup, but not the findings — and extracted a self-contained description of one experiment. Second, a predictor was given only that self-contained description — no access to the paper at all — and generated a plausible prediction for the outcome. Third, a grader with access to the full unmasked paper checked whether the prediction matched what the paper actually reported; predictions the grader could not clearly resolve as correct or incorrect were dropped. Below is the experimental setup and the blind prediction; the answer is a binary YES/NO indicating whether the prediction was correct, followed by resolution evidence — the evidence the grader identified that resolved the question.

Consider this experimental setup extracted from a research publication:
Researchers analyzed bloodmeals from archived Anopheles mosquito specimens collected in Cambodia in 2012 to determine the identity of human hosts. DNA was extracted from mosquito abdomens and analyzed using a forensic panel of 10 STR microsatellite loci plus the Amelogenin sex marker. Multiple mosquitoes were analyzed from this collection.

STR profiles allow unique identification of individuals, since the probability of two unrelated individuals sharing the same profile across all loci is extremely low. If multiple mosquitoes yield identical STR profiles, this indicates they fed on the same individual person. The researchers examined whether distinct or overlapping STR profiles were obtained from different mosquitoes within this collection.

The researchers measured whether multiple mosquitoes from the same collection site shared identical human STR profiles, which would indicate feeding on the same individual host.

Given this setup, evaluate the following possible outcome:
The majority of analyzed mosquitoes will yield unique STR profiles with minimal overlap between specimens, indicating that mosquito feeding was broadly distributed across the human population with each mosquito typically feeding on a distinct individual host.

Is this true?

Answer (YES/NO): NO